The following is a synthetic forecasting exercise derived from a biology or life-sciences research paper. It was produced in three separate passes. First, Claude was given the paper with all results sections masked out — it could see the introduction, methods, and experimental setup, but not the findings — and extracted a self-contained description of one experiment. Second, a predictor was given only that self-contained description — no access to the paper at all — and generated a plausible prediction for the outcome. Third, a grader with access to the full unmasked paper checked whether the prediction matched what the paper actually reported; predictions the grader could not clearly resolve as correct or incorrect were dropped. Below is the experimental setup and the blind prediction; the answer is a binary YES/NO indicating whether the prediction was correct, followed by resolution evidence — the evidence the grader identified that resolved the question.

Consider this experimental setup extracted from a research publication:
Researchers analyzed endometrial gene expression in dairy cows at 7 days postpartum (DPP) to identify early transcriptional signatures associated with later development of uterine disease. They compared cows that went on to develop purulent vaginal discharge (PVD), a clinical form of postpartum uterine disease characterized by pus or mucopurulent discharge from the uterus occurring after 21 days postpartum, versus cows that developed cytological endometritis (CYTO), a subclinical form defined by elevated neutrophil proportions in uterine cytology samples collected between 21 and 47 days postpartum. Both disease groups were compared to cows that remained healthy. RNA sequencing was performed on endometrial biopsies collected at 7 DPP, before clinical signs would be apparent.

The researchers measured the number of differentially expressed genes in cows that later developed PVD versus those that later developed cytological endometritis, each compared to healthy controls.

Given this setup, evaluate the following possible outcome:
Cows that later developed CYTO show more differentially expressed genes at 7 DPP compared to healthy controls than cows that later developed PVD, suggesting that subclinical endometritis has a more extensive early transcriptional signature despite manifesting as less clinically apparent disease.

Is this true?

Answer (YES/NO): NO